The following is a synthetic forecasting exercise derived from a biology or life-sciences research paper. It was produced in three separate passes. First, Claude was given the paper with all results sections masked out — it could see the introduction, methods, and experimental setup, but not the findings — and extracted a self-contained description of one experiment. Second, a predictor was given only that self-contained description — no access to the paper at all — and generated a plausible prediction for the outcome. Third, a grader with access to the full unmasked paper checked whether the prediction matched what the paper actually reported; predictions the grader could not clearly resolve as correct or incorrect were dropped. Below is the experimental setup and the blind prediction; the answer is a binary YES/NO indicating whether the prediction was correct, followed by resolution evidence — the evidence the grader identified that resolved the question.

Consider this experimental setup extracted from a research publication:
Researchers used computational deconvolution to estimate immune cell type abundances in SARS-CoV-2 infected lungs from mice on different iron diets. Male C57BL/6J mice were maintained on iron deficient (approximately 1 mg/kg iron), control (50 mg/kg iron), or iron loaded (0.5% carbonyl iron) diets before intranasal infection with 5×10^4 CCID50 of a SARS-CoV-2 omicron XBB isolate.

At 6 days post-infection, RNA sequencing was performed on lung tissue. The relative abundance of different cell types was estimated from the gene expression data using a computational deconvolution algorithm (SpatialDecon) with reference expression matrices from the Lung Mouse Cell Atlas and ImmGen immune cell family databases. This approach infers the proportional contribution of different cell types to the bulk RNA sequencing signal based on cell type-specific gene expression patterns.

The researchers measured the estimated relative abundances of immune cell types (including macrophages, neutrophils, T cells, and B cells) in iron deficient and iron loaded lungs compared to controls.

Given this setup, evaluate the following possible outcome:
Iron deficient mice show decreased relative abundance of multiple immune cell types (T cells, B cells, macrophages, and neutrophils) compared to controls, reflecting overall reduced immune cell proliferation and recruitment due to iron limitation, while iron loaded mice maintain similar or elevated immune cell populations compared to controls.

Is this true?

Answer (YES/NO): NO